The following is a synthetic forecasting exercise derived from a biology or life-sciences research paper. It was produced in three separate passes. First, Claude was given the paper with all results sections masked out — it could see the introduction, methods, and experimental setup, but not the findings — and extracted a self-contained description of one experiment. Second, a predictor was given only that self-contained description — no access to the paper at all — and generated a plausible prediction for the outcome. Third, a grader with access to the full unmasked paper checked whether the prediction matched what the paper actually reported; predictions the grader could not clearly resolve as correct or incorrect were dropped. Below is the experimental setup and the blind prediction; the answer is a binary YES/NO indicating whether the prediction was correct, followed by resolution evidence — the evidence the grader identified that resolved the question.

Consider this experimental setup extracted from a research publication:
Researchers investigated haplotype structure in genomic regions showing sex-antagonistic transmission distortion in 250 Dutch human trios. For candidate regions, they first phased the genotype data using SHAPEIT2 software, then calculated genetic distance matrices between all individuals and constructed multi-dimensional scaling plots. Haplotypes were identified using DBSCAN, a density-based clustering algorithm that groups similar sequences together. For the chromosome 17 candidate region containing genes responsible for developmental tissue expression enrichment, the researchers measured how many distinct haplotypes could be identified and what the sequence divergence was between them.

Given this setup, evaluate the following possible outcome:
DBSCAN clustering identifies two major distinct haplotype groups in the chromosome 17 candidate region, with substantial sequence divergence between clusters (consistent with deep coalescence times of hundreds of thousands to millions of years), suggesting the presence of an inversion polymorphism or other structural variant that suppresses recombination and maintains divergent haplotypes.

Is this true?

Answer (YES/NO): NO